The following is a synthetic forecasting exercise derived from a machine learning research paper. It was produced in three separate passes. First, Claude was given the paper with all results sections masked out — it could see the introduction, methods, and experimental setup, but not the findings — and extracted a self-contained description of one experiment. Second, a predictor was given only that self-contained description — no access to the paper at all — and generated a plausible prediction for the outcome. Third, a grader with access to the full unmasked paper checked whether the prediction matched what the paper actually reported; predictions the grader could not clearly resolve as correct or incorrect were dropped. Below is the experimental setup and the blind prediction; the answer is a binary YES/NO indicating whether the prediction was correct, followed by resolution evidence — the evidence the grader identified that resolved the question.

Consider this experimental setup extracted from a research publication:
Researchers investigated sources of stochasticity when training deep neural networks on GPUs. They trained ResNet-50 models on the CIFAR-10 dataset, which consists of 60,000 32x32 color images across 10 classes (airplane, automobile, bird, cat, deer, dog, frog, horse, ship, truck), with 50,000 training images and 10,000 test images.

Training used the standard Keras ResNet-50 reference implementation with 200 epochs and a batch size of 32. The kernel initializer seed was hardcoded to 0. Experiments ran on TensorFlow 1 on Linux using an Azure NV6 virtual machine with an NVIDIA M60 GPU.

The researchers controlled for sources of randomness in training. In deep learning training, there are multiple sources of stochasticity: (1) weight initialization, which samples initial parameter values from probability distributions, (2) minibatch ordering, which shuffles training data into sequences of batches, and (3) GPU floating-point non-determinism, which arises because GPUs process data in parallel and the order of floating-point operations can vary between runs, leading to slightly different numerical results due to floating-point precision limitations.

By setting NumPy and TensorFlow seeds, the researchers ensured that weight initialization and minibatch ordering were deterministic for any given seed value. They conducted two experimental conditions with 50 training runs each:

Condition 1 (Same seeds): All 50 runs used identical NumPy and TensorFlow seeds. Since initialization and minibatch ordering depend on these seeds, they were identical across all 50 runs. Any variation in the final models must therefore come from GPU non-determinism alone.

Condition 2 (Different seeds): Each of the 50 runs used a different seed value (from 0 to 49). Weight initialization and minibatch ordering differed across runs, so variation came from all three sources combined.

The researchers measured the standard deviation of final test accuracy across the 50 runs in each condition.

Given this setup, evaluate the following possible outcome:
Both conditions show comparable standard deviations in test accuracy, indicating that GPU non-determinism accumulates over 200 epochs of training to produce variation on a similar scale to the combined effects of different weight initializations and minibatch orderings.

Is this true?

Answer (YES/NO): YES